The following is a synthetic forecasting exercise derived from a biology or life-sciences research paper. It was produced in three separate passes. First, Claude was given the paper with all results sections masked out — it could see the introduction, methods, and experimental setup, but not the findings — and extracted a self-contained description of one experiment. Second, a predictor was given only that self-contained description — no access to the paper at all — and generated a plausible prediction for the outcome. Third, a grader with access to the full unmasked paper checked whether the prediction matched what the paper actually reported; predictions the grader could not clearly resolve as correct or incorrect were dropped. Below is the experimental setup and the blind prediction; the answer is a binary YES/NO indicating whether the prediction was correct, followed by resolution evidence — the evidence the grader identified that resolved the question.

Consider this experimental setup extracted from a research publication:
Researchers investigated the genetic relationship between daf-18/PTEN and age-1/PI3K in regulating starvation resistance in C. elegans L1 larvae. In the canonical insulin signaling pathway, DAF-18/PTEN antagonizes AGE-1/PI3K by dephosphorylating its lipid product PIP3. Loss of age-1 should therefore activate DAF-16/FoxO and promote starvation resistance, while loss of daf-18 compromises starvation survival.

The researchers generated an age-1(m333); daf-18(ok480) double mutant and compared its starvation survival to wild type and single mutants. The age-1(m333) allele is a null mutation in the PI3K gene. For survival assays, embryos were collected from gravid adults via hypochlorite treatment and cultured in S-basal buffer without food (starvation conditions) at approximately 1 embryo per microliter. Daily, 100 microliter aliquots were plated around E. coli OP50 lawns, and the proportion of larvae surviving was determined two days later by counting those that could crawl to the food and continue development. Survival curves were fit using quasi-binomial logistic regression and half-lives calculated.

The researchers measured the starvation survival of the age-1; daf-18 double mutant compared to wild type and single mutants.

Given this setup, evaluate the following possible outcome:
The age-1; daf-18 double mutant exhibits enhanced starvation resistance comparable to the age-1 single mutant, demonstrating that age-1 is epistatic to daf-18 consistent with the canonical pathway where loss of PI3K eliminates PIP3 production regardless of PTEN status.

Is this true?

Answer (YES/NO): NO